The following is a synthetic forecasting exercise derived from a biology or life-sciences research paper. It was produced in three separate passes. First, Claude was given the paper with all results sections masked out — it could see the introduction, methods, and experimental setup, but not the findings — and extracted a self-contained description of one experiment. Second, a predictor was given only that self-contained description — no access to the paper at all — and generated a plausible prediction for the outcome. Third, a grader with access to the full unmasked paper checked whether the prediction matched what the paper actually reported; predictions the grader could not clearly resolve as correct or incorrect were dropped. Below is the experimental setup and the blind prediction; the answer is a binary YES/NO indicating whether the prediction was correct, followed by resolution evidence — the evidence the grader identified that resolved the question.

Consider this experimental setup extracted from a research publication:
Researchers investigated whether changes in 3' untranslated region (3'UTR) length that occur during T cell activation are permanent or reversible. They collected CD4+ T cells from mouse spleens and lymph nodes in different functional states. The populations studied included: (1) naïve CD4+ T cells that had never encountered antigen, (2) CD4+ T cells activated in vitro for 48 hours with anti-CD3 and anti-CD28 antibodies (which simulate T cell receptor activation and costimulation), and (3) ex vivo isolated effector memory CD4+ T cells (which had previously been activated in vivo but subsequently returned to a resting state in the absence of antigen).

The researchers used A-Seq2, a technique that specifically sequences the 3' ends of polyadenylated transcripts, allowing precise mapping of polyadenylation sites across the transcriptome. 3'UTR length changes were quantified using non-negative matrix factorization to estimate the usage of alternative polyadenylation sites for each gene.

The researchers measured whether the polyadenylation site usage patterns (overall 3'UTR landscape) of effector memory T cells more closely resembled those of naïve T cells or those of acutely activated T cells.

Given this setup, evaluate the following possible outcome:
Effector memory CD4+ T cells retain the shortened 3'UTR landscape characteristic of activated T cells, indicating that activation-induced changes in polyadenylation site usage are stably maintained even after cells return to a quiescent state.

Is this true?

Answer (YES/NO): NO